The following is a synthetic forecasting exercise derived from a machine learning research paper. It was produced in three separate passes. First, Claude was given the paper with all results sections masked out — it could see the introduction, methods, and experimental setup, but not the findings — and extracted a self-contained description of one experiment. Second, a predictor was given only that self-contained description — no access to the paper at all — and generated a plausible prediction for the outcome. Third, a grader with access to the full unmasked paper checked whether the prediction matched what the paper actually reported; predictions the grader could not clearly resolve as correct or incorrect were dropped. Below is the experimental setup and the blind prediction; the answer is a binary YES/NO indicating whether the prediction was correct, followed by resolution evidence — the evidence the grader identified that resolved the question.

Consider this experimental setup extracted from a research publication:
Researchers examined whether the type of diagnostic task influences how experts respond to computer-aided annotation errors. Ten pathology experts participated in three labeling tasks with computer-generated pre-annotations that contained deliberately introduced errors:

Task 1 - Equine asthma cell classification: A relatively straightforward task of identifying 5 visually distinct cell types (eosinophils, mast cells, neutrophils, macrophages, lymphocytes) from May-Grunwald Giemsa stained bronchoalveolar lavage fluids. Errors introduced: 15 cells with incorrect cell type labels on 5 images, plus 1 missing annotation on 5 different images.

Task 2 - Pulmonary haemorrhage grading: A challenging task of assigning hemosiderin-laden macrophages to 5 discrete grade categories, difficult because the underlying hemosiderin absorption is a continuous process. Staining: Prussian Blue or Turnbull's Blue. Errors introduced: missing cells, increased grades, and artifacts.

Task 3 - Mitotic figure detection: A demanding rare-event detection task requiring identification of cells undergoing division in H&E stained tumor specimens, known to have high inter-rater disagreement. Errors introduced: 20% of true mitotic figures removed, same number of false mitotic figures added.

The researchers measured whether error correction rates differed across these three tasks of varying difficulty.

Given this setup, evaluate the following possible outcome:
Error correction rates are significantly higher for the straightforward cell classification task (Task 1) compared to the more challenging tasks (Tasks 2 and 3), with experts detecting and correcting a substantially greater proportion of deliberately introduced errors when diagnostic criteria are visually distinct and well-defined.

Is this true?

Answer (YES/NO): YES